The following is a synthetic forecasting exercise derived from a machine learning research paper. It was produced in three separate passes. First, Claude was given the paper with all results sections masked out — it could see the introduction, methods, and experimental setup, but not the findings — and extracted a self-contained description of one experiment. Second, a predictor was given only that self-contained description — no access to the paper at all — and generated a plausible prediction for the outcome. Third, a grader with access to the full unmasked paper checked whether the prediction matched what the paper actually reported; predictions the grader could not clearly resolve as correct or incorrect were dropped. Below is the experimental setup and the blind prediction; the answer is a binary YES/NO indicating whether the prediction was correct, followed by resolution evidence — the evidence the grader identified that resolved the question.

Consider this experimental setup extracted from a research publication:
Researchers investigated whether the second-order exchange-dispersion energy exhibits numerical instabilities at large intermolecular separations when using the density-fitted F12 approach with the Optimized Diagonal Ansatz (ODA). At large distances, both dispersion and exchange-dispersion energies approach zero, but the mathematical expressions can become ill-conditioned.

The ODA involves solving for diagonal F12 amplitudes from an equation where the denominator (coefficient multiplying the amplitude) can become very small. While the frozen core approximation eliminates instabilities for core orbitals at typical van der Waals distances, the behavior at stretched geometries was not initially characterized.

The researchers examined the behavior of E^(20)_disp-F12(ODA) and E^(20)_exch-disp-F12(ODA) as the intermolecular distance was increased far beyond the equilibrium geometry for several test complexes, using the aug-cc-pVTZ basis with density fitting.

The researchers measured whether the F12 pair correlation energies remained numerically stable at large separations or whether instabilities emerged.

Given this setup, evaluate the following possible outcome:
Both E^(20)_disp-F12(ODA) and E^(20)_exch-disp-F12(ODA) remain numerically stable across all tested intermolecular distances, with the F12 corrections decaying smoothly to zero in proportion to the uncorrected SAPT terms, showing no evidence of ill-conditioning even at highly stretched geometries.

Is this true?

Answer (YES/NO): NO